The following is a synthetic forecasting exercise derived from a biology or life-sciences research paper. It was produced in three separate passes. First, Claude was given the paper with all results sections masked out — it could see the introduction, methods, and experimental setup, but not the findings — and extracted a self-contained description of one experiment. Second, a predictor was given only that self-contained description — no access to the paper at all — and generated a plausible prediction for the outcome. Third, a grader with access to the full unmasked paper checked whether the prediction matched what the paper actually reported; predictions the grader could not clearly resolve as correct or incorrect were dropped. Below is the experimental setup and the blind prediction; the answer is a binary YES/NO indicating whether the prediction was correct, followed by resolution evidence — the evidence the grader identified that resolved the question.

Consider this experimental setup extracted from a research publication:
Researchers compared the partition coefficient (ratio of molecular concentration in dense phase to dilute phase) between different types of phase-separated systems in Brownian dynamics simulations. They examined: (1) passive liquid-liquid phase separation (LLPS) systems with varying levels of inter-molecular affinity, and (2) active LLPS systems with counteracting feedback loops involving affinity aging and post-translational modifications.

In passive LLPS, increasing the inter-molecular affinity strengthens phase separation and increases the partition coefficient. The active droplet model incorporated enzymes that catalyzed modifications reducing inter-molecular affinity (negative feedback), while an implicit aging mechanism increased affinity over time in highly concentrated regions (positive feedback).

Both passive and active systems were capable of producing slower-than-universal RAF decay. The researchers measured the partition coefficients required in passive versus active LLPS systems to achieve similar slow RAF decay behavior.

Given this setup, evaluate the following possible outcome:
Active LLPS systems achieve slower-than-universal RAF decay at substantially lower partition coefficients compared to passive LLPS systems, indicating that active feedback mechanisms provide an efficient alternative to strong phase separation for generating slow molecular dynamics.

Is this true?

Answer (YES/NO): YES